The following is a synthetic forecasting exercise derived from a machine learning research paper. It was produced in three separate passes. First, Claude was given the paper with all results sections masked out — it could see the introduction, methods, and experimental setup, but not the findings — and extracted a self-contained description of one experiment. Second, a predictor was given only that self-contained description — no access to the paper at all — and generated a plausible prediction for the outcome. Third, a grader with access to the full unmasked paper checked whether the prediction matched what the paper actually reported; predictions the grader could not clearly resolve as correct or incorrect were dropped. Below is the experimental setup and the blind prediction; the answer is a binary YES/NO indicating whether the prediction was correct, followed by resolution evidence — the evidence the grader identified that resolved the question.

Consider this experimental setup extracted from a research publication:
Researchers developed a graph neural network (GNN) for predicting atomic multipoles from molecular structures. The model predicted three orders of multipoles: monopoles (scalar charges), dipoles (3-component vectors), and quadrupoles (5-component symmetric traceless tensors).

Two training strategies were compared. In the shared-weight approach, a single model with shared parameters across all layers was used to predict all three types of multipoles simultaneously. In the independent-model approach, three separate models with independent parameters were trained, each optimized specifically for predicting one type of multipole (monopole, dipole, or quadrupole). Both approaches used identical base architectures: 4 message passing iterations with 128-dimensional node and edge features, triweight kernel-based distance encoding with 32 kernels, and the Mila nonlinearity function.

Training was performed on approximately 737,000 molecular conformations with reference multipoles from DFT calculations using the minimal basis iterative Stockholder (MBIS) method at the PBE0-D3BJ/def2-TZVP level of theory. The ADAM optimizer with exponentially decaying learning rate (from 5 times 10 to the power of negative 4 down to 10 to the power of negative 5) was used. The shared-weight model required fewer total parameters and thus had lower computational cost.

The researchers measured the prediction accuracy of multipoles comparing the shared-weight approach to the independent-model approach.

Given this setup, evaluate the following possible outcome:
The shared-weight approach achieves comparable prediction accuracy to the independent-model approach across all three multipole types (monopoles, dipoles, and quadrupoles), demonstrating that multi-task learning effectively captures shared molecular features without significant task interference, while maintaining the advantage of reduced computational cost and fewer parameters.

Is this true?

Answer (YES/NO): NO